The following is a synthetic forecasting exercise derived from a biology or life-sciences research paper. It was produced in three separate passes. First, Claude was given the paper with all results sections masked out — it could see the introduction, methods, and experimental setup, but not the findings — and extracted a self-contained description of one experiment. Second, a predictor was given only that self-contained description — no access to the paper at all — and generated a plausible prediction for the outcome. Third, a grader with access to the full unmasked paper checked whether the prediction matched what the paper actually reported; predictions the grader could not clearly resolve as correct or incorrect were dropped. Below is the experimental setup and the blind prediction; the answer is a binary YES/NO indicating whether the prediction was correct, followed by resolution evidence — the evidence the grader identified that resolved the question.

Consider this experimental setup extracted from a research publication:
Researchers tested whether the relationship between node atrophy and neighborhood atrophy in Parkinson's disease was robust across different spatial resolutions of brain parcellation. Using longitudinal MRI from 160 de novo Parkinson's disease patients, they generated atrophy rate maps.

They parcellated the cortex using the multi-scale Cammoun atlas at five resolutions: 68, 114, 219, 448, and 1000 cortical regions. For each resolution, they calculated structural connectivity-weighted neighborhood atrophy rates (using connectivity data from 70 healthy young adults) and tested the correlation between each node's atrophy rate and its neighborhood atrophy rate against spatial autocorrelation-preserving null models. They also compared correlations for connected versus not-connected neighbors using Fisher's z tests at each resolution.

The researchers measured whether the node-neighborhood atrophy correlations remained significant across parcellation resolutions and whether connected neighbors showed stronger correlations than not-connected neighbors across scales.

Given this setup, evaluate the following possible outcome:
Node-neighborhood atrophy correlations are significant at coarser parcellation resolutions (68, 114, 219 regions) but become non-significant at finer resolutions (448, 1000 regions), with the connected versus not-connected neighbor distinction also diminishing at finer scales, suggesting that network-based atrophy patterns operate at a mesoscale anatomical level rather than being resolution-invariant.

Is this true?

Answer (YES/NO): NO